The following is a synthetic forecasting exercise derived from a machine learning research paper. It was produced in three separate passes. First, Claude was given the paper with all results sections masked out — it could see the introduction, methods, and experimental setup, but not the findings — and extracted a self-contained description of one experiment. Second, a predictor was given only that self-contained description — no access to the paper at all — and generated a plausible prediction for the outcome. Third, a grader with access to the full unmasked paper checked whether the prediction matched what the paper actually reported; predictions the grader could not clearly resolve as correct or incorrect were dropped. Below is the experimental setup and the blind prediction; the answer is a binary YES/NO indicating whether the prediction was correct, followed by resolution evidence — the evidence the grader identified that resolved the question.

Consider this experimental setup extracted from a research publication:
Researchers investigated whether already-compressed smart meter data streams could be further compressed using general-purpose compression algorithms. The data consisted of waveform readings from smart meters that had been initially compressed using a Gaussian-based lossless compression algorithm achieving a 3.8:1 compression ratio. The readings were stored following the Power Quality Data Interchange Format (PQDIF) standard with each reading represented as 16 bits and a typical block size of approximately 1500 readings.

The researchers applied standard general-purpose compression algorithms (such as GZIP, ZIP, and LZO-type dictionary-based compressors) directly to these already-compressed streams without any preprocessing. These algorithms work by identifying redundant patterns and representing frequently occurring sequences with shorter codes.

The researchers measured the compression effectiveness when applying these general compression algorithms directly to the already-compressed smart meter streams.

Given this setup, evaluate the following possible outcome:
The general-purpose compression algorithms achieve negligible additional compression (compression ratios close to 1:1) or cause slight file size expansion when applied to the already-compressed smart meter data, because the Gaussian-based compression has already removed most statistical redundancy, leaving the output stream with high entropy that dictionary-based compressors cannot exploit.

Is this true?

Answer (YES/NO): YES